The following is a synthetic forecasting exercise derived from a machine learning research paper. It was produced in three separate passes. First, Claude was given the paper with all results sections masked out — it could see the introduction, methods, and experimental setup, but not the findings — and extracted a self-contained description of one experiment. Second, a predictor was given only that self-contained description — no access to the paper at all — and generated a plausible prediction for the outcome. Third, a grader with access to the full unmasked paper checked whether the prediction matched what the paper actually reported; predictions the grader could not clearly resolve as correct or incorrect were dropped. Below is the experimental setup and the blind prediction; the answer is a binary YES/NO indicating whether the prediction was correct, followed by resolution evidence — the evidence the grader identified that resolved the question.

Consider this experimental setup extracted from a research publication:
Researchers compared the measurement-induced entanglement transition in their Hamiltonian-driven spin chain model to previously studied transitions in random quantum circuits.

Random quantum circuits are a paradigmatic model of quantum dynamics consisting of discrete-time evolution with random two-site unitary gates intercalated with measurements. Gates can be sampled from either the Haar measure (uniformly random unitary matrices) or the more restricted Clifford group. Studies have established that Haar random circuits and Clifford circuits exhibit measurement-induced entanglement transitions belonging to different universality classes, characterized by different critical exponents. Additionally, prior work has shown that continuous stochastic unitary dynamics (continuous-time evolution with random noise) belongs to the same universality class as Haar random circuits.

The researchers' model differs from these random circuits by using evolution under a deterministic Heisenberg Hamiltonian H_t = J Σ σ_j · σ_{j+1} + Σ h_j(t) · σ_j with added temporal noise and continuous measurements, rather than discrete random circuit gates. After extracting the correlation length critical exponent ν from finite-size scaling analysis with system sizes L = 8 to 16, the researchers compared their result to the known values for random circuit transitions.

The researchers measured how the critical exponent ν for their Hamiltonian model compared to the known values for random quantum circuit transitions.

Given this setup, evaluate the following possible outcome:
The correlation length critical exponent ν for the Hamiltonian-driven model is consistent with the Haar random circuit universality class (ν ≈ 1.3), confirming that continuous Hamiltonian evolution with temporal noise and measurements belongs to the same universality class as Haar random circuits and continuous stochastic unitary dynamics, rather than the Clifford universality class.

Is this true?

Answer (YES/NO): NO